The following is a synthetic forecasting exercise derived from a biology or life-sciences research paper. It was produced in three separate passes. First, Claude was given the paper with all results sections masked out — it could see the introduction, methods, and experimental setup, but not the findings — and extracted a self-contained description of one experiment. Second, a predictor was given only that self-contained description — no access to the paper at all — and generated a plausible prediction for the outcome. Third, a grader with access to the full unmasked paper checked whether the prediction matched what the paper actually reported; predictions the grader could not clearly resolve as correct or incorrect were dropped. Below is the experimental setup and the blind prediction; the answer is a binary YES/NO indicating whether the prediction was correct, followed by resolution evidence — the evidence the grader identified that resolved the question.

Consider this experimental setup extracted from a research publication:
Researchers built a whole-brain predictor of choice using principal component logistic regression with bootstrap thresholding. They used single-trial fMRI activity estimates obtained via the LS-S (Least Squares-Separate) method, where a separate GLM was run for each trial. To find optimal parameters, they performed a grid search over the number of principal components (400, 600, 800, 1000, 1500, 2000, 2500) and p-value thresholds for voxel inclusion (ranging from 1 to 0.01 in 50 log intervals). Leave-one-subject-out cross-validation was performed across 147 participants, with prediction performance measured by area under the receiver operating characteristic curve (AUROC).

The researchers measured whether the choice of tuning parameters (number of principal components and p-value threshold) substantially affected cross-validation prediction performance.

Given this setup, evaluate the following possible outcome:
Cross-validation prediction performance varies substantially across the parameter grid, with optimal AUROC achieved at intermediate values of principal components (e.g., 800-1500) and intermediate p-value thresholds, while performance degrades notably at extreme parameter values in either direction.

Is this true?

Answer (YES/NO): NO